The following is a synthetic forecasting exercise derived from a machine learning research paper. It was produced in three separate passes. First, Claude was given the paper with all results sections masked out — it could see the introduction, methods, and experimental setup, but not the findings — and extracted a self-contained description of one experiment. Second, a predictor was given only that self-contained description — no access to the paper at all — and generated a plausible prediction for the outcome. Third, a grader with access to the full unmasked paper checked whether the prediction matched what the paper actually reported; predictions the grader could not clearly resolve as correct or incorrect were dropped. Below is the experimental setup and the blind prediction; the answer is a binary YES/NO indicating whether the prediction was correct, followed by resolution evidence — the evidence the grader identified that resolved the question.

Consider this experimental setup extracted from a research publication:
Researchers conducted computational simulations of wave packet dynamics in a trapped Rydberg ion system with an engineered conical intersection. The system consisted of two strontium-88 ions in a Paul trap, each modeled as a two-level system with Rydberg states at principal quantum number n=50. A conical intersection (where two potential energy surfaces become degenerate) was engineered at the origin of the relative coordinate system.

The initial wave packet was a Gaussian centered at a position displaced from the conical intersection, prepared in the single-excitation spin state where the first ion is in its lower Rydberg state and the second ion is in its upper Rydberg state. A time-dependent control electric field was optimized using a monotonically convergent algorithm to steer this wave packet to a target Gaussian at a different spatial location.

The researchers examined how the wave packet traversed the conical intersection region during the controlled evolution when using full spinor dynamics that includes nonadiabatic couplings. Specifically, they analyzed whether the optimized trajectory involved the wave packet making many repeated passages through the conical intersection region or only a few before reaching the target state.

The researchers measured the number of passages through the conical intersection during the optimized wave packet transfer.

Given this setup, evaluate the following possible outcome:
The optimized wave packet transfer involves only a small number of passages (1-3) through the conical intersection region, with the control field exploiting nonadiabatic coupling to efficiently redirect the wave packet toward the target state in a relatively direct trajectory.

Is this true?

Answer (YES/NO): YES